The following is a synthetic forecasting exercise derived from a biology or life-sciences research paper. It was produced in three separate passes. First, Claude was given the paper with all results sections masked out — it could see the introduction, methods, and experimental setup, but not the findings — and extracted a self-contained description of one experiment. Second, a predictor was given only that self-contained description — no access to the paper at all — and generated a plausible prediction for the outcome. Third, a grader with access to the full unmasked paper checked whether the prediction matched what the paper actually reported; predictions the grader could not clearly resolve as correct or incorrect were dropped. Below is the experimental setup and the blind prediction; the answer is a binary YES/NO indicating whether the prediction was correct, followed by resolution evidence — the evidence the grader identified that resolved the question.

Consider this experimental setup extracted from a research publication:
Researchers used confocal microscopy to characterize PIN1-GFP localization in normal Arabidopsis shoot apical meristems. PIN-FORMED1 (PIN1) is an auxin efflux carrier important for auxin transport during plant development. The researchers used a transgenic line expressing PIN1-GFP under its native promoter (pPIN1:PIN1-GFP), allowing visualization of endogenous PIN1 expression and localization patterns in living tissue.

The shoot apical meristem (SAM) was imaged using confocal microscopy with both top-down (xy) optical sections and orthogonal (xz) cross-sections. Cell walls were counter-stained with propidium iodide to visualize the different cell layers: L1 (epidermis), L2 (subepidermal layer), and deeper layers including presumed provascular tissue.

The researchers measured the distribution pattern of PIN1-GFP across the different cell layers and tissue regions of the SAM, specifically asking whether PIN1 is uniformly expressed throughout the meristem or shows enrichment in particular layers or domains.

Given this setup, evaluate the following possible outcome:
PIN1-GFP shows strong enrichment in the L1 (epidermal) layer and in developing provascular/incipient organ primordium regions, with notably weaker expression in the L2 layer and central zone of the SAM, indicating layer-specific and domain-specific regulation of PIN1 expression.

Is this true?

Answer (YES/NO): YES